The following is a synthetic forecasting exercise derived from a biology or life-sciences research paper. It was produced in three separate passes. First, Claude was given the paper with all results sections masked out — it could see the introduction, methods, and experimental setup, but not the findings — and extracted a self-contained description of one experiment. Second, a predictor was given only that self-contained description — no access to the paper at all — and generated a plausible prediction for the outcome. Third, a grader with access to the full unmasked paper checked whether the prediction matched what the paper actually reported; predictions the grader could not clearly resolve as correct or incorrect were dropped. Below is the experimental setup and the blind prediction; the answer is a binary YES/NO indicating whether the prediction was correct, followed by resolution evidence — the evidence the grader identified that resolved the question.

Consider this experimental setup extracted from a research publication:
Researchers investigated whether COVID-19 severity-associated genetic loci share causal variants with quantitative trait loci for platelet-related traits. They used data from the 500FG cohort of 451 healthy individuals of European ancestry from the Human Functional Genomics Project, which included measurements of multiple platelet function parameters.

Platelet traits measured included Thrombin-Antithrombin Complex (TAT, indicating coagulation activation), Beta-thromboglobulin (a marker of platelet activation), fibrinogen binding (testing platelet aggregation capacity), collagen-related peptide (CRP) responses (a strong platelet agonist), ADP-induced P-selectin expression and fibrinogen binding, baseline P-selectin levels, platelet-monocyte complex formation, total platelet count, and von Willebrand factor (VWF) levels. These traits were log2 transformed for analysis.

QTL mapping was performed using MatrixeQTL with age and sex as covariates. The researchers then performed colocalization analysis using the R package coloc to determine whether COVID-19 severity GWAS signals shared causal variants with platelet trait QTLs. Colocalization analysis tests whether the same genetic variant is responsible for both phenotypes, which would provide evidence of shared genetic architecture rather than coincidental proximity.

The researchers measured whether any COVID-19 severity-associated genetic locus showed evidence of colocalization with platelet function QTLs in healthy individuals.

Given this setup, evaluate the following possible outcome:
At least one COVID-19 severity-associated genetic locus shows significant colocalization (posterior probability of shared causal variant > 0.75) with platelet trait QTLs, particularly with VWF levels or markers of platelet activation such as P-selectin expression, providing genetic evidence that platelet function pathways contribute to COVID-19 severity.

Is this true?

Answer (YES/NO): YES